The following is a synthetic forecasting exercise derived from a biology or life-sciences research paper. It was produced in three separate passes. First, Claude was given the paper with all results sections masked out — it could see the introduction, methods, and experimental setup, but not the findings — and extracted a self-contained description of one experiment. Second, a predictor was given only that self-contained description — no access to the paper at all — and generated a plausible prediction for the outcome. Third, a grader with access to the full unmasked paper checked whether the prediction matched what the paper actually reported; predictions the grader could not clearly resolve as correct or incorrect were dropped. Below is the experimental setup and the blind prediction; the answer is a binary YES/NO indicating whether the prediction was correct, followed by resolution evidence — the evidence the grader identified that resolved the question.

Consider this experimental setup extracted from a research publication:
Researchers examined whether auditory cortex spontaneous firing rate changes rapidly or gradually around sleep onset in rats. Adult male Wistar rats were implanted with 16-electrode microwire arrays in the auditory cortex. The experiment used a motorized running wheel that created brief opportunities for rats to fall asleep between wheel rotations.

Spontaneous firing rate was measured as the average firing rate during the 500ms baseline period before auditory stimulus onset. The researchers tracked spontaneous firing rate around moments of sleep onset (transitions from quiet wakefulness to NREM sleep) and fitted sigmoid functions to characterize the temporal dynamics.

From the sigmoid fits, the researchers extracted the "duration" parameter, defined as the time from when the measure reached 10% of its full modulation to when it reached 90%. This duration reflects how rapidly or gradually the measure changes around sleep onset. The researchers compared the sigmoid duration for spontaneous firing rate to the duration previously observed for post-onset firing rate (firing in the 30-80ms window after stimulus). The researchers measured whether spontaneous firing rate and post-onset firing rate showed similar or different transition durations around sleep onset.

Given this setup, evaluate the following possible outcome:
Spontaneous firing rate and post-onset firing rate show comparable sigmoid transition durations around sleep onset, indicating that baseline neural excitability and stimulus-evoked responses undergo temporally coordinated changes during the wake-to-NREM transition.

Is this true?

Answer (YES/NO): YES